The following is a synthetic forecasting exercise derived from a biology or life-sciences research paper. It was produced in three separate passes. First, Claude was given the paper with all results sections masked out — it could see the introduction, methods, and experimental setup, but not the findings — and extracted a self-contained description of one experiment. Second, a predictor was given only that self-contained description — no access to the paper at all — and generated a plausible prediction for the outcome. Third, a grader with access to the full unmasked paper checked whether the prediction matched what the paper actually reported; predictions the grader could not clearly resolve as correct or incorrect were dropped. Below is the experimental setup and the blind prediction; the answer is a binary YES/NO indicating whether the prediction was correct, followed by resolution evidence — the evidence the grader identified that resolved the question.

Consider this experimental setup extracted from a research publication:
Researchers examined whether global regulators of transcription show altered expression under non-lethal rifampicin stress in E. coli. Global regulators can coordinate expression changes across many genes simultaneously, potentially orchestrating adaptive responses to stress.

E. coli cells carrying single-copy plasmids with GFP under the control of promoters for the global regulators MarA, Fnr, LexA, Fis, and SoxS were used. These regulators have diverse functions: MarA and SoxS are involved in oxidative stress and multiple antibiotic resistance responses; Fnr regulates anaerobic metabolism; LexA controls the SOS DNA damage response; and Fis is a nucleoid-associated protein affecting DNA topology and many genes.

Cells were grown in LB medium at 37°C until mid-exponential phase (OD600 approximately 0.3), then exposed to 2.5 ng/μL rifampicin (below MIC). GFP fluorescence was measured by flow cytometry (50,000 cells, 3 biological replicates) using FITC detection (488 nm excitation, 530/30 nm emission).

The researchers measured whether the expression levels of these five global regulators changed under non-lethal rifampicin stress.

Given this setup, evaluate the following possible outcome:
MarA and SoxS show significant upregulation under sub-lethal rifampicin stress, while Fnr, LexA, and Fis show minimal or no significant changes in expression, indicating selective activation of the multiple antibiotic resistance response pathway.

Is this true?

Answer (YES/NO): NO